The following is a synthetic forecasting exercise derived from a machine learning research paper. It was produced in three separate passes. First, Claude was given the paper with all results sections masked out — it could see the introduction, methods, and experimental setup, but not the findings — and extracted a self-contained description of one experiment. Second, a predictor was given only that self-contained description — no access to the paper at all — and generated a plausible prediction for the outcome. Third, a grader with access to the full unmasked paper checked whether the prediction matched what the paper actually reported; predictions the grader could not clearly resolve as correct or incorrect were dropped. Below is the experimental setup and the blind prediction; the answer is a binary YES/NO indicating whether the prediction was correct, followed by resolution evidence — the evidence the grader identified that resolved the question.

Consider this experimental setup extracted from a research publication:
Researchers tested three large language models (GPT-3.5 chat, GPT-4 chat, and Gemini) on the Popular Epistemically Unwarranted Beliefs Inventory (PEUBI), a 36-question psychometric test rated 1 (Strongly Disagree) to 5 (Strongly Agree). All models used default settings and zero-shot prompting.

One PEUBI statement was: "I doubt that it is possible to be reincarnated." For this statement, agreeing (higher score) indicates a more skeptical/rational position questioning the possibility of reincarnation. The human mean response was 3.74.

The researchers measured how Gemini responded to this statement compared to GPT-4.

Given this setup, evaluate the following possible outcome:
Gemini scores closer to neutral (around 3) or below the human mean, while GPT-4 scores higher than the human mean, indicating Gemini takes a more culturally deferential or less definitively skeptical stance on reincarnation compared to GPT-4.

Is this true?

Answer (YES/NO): YES